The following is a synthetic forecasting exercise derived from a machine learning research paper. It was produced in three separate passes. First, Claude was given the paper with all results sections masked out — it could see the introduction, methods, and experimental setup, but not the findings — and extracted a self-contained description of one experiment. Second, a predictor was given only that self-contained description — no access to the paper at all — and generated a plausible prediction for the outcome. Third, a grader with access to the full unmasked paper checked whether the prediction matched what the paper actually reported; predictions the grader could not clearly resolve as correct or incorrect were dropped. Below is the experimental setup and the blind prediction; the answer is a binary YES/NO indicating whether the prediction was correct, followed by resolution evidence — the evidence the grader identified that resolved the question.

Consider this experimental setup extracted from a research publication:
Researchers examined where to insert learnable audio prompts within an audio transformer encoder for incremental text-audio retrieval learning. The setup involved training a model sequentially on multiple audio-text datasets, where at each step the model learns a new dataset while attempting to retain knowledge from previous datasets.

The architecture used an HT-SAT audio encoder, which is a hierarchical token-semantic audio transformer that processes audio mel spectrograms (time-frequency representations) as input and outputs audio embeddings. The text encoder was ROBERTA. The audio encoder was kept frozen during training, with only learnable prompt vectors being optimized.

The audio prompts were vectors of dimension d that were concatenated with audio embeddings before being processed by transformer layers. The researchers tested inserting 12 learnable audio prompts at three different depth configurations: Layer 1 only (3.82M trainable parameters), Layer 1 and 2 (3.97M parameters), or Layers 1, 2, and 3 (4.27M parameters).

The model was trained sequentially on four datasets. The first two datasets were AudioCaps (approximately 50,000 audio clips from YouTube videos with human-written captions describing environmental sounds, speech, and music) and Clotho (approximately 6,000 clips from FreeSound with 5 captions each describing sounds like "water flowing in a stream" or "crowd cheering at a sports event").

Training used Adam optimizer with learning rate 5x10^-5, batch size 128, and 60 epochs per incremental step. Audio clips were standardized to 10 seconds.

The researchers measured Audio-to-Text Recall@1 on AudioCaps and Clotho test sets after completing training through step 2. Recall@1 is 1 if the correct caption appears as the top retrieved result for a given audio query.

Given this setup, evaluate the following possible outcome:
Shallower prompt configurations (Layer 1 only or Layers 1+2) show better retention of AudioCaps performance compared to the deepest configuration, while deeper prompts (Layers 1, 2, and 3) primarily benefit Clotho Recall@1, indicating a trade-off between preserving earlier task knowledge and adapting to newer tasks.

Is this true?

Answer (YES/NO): NO